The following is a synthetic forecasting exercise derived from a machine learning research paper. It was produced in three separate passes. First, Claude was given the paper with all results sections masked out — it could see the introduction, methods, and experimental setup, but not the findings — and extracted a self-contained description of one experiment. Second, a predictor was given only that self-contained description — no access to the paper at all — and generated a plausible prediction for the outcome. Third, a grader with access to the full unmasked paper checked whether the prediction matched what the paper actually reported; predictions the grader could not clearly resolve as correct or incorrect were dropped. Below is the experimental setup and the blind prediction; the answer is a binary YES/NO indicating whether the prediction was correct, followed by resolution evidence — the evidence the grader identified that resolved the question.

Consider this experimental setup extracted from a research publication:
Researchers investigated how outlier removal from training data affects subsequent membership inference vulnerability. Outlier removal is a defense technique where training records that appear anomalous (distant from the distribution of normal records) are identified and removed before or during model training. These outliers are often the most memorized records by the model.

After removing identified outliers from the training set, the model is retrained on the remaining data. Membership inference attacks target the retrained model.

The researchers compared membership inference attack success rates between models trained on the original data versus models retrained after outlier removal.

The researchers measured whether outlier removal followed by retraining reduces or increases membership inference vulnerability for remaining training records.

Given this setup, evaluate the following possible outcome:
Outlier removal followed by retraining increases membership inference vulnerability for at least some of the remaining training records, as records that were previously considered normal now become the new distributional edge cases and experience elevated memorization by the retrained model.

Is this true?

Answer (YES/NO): YES